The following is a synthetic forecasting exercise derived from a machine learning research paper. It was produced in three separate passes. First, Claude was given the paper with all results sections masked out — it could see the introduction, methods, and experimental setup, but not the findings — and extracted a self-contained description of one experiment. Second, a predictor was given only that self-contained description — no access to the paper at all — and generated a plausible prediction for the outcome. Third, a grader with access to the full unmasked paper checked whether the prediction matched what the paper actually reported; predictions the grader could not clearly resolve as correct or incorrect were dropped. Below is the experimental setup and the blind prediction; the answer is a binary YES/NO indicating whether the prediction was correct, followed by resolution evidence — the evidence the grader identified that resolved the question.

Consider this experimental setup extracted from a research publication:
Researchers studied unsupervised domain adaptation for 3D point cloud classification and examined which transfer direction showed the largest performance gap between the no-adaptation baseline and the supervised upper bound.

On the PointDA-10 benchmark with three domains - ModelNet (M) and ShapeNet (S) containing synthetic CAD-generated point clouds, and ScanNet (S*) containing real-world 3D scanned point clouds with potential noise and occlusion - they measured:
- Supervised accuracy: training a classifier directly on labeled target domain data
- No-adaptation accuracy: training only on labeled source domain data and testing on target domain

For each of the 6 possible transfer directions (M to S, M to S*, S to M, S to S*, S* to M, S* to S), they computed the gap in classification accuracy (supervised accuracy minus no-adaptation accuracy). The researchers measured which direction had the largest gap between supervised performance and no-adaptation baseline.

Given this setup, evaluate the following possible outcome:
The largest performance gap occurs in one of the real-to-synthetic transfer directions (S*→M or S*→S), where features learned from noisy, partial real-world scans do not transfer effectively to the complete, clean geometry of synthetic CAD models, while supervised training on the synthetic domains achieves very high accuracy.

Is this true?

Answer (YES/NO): NO